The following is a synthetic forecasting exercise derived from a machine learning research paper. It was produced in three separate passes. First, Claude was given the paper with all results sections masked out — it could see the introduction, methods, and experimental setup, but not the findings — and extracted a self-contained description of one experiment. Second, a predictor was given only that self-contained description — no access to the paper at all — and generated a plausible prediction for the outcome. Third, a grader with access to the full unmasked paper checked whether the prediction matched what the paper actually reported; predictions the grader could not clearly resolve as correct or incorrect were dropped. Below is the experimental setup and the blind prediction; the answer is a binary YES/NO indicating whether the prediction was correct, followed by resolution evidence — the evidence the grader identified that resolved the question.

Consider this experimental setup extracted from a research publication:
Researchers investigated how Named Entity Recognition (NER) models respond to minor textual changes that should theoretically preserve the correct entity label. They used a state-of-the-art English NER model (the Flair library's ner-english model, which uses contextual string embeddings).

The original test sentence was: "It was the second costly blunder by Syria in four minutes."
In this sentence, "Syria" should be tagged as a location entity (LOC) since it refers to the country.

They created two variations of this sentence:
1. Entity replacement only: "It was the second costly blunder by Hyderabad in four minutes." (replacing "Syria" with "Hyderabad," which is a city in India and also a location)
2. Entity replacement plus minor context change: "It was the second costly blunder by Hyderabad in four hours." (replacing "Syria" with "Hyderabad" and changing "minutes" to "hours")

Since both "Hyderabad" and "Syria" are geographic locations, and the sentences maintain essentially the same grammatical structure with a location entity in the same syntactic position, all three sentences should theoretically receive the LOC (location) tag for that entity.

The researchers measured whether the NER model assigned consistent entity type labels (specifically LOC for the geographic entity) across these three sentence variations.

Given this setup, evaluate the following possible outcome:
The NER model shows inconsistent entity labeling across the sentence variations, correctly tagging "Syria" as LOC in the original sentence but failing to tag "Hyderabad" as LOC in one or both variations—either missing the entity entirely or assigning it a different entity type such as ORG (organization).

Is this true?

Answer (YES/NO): YES